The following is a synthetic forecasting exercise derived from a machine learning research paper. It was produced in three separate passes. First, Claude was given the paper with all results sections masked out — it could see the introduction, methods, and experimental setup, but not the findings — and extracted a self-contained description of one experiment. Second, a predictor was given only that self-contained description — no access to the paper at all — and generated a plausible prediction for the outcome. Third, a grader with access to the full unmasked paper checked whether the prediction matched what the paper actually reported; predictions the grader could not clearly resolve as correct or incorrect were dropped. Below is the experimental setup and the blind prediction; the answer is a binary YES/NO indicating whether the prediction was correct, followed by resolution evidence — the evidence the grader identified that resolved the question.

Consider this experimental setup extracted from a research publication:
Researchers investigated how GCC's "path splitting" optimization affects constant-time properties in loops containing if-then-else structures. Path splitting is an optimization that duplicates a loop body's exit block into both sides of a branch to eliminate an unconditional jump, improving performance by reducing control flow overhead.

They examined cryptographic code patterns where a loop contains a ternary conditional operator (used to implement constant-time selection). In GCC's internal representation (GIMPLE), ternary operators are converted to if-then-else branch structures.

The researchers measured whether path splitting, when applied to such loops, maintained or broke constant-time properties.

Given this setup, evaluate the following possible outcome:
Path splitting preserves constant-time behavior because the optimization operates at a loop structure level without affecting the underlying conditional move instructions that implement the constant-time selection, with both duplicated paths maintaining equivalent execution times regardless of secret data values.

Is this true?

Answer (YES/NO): NO